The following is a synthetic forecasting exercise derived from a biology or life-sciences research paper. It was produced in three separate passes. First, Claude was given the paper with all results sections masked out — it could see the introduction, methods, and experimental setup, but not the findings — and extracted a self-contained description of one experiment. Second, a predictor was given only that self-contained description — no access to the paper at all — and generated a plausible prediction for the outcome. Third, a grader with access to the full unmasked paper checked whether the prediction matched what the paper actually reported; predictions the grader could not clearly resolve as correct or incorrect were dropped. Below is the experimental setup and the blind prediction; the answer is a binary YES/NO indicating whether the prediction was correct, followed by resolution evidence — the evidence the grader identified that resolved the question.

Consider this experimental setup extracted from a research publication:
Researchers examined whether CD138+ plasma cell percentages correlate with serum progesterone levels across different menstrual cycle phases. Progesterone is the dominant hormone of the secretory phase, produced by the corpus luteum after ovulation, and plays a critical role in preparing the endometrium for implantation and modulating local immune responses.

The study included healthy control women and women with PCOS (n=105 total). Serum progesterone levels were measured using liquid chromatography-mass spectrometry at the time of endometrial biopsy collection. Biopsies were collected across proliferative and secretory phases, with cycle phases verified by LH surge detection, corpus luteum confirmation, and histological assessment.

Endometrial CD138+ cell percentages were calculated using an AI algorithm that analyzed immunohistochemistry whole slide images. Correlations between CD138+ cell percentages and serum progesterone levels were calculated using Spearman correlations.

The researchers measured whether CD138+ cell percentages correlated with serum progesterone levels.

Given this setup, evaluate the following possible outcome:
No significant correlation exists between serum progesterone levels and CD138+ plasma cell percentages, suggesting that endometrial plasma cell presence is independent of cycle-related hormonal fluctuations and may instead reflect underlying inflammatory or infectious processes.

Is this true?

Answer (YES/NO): NO